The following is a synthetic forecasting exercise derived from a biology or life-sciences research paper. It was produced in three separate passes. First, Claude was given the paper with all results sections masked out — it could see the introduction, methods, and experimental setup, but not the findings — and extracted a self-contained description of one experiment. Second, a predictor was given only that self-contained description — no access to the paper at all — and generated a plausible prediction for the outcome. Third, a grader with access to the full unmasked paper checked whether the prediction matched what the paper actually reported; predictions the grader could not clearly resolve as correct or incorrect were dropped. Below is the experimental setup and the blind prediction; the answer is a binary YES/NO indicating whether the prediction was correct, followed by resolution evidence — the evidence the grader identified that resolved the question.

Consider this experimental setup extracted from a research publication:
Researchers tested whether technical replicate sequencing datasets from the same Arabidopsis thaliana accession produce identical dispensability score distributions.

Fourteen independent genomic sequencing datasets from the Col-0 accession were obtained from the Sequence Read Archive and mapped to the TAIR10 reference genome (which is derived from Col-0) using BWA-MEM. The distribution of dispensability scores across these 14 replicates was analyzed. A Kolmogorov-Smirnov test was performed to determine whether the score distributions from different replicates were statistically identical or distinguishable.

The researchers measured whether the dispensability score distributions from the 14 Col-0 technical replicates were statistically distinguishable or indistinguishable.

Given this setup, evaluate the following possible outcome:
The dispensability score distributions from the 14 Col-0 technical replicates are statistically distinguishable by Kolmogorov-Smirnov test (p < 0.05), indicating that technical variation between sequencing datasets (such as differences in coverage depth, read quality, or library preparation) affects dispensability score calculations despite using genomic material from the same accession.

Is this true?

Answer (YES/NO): YES